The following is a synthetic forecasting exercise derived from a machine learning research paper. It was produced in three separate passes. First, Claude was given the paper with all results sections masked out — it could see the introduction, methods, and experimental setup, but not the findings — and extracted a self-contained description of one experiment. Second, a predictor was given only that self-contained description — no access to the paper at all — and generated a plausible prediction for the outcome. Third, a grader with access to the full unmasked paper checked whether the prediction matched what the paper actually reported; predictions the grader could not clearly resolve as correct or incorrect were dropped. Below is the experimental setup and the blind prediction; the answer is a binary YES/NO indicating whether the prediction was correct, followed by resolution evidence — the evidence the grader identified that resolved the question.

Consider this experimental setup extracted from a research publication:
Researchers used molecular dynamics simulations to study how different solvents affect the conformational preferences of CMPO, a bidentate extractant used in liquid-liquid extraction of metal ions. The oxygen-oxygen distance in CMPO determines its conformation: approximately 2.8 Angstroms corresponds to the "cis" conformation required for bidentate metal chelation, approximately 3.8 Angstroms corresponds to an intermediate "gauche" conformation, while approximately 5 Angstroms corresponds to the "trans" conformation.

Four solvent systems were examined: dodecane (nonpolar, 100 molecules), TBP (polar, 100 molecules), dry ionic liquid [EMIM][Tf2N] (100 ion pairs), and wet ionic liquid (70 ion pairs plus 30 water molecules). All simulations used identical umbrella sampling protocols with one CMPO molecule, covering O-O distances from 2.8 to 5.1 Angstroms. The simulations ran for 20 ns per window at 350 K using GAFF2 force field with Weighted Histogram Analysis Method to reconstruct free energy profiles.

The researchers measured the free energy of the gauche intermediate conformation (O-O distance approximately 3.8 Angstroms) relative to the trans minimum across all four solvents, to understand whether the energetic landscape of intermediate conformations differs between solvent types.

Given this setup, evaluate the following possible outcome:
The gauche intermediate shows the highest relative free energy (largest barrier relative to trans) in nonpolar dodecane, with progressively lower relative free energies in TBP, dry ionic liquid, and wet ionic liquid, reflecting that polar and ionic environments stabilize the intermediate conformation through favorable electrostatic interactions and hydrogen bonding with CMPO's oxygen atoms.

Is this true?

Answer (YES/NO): NO